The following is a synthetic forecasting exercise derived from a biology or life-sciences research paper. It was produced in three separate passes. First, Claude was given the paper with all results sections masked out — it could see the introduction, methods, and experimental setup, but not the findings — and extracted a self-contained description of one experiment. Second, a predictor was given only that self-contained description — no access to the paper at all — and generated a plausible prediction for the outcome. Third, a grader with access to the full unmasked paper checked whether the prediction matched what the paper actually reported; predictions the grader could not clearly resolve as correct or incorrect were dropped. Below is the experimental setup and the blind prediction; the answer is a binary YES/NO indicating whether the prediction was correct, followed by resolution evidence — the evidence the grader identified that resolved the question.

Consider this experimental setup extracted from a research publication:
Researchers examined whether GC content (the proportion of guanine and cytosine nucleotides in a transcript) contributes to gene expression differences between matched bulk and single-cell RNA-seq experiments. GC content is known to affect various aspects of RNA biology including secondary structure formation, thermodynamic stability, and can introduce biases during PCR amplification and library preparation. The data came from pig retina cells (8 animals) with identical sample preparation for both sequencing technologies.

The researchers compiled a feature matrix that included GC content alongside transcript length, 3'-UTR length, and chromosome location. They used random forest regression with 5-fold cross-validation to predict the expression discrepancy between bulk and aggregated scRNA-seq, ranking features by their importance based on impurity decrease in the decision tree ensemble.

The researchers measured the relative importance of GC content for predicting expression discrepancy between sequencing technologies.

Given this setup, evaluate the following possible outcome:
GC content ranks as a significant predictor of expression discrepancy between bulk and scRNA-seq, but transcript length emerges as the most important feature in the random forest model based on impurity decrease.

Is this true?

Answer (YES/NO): NO